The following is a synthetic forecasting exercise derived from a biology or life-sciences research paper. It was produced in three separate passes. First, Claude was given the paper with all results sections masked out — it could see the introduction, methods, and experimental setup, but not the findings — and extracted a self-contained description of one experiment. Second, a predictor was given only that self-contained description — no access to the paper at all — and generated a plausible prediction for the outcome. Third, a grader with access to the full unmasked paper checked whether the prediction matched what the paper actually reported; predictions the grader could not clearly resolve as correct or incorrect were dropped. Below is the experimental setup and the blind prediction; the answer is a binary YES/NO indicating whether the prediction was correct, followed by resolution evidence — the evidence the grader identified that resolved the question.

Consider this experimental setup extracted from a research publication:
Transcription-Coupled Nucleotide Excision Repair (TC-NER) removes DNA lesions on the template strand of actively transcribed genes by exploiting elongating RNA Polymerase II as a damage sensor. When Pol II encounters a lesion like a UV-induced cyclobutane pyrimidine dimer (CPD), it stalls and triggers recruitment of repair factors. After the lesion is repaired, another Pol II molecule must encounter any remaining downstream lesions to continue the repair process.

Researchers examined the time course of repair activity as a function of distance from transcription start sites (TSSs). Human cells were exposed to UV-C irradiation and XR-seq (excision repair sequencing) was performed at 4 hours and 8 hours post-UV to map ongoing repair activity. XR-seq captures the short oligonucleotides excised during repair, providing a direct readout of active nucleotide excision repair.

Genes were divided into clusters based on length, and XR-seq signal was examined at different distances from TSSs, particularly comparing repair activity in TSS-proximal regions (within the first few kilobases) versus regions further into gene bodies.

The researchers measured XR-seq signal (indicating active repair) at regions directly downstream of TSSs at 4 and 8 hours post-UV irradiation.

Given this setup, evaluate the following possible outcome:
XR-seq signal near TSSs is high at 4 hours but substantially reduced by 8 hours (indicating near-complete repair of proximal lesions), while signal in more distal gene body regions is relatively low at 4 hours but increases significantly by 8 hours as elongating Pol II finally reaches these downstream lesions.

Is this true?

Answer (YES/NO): NO